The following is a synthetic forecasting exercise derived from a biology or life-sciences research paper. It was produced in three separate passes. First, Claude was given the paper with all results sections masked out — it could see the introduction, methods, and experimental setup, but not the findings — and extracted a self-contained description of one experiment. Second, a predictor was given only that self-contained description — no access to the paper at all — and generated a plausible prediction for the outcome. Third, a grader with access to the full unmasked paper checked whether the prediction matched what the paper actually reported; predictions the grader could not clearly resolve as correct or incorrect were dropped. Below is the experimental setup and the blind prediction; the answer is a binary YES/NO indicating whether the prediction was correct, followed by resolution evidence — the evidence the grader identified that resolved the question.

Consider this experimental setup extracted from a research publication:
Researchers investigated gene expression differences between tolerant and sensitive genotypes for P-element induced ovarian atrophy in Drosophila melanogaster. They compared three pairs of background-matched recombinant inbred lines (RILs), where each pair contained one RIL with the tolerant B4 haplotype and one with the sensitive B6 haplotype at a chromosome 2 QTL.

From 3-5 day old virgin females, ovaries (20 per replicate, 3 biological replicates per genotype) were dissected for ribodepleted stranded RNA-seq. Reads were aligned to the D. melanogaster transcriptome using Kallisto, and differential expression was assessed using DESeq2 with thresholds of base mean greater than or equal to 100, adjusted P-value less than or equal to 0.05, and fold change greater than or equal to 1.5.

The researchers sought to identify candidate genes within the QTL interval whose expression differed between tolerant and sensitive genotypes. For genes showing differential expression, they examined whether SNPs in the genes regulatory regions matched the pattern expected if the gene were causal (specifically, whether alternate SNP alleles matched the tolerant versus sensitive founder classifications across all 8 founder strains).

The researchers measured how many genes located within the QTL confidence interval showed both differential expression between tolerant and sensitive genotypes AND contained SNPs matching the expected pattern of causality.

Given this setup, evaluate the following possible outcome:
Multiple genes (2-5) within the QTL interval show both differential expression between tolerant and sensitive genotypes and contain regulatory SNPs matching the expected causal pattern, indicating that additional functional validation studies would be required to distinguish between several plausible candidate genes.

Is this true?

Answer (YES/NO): NO